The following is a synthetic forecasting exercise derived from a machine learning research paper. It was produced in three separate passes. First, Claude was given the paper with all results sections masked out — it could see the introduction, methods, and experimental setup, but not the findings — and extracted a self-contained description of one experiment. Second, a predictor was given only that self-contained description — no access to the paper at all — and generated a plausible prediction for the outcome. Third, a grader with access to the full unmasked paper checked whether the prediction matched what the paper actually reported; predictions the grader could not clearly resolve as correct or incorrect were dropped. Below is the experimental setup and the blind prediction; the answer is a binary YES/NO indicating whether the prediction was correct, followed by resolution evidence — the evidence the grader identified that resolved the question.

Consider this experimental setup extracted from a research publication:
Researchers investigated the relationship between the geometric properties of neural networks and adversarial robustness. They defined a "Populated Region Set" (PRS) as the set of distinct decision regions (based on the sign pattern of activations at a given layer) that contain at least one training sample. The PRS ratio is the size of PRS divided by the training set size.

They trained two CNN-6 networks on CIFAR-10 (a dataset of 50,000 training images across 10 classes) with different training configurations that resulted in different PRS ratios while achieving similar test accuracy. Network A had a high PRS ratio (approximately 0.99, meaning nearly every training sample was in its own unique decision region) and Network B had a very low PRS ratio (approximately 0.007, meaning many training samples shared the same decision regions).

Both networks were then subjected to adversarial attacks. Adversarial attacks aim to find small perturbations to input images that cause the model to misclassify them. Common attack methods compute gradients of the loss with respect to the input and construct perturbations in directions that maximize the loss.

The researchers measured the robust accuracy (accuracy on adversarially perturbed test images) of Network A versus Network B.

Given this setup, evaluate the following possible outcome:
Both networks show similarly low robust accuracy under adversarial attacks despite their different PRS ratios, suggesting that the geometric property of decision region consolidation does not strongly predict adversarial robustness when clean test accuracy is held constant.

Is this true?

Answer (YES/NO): NO